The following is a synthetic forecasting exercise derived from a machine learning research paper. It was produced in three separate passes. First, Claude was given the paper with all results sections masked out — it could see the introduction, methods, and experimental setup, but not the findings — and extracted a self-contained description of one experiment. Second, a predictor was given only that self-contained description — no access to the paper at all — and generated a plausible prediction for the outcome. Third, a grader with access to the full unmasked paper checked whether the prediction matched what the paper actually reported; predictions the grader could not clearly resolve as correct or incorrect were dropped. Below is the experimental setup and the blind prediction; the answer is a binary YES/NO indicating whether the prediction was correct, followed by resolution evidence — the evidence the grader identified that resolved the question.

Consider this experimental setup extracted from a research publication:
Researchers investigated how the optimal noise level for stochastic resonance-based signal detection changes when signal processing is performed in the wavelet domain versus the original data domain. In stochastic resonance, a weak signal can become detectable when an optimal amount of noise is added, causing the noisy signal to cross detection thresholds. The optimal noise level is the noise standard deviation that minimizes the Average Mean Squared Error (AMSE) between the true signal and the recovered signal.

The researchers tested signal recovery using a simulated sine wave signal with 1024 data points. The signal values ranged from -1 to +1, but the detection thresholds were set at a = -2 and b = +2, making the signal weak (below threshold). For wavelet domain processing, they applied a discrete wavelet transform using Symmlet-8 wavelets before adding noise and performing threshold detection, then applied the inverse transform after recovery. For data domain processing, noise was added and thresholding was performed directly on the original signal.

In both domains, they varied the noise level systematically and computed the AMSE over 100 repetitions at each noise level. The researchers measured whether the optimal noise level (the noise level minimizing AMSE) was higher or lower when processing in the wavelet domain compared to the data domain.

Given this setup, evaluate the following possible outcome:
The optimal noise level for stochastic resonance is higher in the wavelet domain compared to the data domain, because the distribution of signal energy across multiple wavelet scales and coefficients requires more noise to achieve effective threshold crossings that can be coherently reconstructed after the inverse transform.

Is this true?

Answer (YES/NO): NO